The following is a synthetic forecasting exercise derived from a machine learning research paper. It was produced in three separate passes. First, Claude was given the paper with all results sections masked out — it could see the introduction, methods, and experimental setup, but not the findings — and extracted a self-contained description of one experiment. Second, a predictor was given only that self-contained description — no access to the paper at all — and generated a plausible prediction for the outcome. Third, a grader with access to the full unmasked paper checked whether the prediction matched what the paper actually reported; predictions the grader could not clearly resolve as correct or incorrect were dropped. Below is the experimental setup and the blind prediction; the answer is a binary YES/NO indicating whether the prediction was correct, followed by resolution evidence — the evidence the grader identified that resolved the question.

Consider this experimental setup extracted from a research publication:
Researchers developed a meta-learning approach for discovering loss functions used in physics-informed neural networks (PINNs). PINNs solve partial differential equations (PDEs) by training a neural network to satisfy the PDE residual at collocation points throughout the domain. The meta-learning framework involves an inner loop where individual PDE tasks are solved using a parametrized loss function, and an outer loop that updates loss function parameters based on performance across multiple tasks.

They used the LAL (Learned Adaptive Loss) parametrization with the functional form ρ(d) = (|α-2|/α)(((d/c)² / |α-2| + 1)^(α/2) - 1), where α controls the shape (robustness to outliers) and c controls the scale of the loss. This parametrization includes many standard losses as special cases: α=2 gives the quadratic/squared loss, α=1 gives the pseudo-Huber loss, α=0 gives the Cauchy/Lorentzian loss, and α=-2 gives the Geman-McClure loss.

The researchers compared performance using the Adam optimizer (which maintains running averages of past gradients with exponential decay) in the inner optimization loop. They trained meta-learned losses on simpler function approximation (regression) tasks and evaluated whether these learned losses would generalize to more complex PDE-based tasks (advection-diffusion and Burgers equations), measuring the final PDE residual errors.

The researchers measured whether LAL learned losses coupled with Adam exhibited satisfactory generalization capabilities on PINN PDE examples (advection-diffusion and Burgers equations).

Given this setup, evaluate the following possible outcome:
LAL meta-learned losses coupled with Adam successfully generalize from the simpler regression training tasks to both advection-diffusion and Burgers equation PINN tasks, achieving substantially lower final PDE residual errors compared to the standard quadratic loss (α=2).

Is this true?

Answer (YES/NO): NO